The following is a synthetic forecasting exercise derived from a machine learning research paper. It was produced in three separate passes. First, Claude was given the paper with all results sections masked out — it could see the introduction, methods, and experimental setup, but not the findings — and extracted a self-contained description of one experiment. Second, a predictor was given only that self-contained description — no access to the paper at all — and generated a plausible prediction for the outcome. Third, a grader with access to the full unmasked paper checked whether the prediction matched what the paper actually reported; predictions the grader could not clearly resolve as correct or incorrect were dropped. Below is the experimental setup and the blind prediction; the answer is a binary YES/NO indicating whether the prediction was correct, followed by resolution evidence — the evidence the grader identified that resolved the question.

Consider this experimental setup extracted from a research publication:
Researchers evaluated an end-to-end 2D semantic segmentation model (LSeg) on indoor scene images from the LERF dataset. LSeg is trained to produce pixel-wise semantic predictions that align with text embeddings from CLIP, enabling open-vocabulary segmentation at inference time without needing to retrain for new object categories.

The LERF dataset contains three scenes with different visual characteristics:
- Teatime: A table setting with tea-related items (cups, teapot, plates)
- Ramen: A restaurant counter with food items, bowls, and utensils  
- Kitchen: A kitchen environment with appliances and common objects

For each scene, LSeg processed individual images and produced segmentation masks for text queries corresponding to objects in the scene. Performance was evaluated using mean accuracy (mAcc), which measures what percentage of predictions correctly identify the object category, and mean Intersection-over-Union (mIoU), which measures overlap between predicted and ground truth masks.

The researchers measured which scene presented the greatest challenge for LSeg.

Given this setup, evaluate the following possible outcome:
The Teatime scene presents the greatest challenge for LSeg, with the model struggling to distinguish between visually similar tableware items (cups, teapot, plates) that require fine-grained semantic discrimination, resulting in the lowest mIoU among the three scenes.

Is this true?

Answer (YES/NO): NO